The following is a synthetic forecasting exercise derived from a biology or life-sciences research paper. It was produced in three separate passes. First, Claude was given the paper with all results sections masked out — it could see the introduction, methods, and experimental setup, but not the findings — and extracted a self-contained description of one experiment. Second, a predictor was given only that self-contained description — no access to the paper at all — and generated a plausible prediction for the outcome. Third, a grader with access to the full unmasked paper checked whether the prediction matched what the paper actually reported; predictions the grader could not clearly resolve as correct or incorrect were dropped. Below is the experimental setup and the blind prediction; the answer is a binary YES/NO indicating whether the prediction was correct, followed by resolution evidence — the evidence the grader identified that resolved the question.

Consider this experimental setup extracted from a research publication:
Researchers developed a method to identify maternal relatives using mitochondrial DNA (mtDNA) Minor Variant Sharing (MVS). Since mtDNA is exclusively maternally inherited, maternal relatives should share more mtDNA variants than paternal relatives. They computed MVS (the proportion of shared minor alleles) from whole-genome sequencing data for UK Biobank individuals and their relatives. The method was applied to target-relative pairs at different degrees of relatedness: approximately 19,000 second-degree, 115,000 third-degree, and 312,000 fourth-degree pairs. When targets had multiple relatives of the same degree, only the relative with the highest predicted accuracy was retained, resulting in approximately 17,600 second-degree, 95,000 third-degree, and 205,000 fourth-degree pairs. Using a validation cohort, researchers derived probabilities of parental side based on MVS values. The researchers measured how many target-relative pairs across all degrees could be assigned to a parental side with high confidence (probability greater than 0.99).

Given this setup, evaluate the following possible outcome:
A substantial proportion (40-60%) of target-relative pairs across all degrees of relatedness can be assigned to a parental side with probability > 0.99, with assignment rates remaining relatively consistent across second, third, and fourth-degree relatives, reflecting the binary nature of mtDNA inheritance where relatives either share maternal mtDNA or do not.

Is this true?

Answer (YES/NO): NO